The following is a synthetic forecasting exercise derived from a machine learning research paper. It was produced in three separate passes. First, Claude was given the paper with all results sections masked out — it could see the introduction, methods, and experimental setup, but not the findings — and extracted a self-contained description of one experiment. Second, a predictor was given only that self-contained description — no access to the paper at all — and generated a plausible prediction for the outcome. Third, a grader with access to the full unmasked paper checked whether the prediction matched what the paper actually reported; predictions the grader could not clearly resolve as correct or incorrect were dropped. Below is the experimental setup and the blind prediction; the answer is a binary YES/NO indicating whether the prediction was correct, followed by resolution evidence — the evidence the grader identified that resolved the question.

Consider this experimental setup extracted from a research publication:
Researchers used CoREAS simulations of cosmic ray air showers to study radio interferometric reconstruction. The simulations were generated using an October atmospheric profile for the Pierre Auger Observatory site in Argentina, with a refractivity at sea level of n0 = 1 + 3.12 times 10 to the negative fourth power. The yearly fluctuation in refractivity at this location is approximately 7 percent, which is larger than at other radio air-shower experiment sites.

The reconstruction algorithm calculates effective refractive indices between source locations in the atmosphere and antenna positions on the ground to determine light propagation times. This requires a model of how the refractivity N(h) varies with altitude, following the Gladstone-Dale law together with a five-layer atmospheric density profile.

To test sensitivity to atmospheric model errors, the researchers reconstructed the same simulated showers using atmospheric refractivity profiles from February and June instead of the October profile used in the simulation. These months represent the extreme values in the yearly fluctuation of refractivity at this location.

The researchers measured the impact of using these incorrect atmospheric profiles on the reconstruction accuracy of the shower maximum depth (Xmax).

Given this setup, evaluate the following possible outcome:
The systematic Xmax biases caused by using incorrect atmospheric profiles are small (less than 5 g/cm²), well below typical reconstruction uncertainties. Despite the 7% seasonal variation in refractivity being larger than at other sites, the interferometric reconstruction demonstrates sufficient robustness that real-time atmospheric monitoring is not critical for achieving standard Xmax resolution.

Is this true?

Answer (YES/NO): YES